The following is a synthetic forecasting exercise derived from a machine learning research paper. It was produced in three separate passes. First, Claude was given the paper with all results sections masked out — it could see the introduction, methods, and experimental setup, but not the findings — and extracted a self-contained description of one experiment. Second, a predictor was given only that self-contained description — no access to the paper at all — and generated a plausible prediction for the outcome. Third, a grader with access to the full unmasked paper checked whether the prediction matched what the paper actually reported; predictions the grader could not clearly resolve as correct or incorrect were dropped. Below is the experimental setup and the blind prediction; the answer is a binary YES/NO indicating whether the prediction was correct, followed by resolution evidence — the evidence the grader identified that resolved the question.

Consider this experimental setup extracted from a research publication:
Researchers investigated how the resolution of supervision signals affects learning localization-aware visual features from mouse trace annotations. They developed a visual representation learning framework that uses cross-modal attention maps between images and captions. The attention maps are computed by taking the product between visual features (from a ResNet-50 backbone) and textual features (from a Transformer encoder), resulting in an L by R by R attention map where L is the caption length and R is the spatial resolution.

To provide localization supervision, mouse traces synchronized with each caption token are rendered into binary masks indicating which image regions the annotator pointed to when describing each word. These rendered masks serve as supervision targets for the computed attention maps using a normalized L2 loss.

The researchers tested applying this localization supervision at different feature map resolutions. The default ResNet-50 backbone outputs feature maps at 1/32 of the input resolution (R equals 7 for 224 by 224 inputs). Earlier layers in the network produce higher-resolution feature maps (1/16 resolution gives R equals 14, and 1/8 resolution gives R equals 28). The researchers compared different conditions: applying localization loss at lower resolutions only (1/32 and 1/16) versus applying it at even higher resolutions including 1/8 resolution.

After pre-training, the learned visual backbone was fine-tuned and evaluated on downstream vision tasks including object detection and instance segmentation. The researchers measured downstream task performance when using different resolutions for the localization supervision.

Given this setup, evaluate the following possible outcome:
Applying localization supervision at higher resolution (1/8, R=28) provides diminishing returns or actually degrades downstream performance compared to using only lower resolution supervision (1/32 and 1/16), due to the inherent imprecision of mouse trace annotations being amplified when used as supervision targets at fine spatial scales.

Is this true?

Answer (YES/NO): YES